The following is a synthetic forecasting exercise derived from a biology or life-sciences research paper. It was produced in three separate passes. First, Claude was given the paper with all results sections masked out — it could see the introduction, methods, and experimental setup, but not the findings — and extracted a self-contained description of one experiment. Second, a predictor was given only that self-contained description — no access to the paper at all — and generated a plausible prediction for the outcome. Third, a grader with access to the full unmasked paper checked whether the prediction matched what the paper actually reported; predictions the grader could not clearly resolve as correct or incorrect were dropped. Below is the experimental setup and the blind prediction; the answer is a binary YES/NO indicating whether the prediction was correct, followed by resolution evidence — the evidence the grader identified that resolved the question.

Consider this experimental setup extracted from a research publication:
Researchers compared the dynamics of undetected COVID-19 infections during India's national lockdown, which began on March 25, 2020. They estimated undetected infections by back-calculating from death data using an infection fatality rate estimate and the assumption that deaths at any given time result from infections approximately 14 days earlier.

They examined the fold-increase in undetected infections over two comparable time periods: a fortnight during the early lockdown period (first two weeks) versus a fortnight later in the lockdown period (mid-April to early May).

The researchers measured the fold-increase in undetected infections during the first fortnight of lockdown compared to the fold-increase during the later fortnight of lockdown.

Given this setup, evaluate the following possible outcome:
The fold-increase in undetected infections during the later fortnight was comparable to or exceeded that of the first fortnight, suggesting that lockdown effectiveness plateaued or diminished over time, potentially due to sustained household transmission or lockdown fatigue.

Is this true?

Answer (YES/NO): NO